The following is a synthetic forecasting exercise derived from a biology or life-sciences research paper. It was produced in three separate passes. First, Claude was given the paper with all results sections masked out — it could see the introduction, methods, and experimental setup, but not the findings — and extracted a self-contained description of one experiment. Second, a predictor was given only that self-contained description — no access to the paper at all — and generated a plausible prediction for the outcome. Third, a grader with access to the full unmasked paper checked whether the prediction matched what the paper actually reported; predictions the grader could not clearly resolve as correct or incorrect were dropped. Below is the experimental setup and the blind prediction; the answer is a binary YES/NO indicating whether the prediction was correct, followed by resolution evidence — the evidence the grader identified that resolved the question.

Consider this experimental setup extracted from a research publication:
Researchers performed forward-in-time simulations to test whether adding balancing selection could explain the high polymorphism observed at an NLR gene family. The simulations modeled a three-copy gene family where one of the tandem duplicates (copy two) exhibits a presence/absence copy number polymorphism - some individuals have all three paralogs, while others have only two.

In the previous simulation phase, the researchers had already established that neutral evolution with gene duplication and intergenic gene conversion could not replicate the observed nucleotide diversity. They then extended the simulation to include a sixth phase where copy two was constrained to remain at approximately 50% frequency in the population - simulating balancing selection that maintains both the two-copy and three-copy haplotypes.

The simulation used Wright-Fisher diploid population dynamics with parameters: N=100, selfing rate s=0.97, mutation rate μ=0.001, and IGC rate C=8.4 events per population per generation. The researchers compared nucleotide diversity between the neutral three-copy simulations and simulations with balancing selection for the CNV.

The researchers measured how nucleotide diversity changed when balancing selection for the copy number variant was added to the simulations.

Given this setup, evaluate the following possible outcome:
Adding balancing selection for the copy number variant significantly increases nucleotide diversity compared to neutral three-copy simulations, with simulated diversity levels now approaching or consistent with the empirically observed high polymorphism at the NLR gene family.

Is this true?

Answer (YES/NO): NO